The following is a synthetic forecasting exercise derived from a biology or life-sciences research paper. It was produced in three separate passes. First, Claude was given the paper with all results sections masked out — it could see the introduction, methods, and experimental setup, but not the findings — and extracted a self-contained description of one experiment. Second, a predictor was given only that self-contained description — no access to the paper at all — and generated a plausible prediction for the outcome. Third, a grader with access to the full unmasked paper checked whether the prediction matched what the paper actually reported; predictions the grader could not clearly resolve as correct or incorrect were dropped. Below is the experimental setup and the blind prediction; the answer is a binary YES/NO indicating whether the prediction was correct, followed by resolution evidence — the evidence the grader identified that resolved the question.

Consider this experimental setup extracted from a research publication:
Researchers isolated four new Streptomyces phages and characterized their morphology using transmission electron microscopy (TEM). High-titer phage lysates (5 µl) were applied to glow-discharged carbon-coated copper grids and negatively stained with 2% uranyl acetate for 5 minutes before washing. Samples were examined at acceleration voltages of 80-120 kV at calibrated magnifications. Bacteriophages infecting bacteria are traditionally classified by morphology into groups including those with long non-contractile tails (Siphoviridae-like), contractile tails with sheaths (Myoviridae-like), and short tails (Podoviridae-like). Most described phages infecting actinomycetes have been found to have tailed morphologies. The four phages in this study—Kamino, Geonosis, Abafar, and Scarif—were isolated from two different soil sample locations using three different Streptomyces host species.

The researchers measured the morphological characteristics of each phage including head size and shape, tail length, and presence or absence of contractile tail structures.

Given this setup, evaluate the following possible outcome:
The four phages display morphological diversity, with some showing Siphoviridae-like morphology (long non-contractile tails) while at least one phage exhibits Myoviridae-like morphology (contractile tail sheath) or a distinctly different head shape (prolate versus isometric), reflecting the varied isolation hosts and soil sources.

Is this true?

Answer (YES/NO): NO